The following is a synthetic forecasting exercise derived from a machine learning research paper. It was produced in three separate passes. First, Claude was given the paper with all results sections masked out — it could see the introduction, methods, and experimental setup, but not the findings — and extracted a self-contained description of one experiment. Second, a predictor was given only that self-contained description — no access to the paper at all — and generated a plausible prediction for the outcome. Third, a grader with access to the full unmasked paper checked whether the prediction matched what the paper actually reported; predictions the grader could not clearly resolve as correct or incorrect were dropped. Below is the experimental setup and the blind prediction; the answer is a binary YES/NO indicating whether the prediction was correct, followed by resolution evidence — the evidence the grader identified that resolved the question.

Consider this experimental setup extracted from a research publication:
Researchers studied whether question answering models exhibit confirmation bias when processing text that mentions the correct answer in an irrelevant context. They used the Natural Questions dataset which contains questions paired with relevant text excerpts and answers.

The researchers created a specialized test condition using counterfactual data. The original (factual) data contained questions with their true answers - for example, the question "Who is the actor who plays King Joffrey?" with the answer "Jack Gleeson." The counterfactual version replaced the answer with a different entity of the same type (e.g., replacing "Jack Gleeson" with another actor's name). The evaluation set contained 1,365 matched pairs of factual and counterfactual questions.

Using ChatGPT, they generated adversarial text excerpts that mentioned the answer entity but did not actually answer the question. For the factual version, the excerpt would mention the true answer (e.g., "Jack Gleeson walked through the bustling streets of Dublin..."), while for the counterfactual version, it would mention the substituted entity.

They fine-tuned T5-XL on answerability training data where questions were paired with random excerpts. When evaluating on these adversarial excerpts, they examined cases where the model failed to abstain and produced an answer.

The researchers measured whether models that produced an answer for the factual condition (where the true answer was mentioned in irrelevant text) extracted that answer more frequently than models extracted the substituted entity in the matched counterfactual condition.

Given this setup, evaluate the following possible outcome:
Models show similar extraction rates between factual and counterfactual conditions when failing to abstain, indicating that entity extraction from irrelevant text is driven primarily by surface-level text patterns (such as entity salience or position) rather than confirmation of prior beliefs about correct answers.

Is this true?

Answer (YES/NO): NO